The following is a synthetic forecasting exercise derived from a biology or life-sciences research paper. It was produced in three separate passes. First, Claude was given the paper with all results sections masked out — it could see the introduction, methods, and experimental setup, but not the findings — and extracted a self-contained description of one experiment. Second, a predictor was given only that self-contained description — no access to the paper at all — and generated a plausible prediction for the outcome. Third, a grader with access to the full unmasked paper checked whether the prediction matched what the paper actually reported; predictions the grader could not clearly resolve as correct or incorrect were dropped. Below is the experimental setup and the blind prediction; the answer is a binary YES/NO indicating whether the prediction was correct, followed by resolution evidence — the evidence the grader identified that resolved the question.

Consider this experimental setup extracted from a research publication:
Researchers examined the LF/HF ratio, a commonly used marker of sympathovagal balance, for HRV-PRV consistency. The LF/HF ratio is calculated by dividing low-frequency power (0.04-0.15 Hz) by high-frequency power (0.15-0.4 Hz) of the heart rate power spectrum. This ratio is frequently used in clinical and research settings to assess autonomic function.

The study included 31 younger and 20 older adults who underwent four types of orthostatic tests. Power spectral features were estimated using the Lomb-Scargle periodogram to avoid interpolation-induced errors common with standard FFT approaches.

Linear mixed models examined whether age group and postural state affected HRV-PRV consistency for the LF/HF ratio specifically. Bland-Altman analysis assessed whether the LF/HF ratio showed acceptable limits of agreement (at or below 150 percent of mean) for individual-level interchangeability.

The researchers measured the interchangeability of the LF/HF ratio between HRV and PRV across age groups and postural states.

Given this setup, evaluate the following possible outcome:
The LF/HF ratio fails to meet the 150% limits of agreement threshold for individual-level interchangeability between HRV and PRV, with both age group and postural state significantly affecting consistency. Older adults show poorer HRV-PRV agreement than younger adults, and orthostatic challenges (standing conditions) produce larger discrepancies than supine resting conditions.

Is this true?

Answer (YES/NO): NO